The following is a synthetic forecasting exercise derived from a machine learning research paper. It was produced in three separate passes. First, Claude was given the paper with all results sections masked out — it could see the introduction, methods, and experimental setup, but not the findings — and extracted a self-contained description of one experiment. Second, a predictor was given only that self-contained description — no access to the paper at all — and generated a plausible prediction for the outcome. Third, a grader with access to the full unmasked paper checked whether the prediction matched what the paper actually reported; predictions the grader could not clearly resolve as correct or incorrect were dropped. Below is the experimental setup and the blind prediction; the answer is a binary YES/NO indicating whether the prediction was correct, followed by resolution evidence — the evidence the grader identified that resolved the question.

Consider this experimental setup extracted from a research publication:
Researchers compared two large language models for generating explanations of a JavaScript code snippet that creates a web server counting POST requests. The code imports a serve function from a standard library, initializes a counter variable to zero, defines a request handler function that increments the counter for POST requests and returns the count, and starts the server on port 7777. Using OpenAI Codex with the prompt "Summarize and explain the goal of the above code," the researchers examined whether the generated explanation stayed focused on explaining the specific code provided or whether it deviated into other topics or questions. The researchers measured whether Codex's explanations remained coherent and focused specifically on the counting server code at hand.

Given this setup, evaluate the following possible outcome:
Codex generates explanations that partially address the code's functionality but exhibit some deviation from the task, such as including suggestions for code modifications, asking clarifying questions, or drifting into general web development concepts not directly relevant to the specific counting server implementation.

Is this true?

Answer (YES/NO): NO